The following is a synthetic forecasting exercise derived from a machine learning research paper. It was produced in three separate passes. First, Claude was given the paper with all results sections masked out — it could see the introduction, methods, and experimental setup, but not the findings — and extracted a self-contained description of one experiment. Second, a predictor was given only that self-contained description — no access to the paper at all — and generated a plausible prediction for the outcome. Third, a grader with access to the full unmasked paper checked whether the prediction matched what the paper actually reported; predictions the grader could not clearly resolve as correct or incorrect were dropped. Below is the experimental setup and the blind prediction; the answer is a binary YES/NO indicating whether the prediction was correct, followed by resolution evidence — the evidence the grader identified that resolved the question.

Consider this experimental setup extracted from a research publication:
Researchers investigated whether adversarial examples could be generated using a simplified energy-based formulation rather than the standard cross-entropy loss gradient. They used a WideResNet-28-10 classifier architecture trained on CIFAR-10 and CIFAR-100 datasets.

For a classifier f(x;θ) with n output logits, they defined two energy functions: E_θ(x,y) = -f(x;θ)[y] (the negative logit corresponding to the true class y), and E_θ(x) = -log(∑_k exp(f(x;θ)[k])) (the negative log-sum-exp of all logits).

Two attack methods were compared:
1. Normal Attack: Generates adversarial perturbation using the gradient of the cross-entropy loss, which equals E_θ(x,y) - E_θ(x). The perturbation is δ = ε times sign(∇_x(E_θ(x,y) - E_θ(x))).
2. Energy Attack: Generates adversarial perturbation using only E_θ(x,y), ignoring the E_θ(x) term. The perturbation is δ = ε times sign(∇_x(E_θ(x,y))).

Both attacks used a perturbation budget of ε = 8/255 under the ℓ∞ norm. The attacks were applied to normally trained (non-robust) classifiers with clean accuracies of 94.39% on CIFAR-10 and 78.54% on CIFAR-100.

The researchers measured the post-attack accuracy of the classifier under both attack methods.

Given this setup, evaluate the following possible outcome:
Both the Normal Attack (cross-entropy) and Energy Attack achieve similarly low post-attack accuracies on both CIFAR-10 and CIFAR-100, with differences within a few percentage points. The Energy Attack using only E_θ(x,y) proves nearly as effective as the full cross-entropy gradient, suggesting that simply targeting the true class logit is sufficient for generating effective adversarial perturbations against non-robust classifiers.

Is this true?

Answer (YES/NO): YES